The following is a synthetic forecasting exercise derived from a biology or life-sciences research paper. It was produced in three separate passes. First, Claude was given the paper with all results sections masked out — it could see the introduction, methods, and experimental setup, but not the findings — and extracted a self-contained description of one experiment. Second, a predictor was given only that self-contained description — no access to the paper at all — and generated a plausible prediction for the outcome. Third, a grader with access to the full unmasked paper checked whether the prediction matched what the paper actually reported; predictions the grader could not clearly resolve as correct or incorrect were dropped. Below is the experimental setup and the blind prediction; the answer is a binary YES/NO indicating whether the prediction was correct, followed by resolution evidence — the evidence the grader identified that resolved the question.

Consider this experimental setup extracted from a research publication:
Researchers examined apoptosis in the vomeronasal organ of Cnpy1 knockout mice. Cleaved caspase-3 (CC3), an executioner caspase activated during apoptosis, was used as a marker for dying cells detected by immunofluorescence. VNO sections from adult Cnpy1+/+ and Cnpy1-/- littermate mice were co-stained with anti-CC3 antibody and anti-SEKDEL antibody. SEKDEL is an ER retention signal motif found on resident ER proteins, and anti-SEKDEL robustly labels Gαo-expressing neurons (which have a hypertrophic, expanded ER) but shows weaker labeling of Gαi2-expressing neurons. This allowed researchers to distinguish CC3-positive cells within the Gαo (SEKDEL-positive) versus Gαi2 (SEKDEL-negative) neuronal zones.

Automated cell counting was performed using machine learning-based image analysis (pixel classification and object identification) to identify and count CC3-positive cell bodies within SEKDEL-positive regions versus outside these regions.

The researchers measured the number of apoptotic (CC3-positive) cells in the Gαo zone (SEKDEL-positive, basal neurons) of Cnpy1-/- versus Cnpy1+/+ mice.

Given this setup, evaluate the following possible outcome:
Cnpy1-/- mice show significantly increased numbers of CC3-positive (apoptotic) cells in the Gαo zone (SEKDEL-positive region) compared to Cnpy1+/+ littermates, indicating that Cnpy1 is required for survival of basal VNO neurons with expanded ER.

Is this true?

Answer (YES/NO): YES